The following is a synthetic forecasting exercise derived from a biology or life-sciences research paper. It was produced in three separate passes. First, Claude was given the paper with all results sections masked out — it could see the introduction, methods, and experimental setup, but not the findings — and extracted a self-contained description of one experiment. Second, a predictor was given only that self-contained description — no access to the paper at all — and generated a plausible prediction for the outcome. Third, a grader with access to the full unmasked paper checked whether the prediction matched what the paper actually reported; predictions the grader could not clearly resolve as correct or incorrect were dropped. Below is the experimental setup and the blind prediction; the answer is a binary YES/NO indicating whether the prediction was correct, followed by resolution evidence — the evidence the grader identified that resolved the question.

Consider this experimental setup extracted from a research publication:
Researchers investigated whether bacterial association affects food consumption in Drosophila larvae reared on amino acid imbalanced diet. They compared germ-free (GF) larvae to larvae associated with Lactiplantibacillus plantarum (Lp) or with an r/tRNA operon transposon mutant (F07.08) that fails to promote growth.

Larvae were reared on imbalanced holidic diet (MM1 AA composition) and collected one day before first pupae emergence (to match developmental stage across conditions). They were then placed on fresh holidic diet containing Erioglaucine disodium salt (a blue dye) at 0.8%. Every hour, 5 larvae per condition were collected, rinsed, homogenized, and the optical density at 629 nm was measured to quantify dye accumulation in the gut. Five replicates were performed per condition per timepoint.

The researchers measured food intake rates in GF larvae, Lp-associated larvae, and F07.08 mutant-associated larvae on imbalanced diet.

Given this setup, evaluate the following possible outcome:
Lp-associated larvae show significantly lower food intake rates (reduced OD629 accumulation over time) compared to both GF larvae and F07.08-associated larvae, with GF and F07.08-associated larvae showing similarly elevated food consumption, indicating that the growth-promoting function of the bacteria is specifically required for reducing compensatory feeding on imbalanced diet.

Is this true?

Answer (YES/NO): NO